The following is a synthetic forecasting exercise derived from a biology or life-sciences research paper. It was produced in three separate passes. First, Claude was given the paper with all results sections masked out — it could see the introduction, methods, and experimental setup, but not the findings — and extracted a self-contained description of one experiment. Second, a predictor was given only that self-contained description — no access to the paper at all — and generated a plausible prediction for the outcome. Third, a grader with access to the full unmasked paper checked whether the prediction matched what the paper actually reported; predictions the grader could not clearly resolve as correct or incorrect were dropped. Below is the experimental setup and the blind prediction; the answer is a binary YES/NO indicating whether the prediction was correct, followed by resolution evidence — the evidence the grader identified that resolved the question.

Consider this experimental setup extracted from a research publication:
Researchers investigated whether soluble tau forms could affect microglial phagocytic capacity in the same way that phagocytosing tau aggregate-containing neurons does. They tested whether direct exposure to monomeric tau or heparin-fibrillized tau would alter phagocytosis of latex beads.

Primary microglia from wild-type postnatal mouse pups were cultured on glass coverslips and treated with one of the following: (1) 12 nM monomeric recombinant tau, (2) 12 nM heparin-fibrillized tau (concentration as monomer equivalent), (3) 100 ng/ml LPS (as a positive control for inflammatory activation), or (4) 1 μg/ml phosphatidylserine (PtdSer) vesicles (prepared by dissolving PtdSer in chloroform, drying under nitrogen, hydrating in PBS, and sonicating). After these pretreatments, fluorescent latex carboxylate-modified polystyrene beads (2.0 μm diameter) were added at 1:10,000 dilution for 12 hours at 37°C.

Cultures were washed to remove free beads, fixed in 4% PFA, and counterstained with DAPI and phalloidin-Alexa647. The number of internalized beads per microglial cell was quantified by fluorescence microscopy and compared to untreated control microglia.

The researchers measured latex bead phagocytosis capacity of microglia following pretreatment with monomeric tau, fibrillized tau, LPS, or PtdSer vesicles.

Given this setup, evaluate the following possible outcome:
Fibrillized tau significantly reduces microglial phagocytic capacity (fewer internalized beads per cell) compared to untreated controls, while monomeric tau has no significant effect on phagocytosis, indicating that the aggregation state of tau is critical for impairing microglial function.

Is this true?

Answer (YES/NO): NO